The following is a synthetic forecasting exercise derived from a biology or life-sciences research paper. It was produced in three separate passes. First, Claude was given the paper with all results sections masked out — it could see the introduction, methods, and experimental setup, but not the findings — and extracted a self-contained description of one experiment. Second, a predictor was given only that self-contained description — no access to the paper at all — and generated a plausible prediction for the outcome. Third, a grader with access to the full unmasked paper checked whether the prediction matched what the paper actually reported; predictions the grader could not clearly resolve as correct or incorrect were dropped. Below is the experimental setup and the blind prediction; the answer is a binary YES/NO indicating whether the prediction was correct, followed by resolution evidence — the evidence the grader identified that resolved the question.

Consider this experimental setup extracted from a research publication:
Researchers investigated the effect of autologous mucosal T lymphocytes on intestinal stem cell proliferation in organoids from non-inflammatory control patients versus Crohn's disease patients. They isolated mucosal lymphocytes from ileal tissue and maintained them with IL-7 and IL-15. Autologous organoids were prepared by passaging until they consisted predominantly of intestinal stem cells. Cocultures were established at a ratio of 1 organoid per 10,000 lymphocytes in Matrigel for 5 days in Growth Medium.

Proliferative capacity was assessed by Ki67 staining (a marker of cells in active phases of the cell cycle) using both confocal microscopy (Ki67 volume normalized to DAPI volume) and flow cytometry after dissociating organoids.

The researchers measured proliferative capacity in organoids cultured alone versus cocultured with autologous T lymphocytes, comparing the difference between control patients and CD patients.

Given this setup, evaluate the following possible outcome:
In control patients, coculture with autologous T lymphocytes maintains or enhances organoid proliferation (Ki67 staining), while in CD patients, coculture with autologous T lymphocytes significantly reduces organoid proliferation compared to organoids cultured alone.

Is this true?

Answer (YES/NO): YES